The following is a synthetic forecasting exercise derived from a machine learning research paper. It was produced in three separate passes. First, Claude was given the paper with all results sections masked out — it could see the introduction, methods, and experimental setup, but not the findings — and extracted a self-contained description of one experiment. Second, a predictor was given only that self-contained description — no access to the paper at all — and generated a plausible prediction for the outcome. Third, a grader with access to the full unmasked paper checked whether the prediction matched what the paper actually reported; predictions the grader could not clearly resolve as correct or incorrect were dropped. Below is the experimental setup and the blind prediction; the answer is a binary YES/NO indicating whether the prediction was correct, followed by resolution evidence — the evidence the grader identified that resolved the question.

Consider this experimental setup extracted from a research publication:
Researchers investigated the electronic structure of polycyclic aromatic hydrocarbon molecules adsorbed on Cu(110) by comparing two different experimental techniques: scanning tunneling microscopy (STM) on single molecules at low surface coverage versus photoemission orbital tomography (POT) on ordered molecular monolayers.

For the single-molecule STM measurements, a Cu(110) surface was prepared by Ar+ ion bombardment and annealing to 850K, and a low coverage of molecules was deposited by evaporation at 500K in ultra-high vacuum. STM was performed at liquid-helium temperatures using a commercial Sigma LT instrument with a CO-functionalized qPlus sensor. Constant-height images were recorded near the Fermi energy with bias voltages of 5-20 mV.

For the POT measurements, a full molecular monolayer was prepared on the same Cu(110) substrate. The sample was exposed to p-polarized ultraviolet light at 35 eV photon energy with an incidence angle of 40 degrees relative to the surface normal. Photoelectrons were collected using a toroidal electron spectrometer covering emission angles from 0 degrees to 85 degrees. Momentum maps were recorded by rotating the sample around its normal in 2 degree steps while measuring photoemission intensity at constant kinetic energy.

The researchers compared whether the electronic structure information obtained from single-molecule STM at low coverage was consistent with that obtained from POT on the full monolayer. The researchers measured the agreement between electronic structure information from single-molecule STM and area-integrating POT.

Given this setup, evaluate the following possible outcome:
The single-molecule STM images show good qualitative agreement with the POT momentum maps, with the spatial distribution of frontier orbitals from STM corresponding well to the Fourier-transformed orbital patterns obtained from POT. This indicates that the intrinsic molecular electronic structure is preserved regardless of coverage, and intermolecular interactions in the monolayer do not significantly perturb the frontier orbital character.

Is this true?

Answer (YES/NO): NO